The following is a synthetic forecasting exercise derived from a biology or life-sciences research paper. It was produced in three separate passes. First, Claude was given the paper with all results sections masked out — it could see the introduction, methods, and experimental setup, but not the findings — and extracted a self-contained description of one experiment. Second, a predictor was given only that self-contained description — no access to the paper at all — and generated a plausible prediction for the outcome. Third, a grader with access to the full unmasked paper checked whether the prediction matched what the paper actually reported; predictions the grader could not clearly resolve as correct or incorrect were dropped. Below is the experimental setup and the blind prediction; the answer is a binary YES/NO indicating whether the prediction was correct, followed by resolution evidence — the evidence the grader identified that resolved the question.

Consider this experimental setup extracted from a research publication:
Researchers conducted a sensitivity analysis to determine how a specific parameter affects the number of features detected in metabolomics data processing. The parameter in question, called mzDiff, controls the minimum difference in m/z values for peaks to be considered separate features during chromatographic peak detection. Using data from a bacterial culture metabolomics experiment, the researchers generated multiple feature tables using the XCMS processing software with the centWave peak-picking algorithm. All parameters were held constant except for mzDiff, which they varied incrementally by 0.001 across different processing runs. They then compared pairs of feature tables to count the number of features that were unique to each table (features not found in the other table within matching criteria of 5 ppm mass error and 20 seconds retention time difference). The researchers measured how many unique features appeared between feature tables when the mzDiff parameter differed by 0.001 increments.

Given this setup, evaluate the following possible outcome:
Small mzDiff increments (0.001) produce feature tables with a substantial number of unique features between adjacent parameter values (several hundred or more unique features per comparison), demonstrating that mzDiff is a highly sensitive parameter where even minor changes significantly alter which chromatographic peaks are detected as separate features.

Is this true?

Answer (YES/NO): NO